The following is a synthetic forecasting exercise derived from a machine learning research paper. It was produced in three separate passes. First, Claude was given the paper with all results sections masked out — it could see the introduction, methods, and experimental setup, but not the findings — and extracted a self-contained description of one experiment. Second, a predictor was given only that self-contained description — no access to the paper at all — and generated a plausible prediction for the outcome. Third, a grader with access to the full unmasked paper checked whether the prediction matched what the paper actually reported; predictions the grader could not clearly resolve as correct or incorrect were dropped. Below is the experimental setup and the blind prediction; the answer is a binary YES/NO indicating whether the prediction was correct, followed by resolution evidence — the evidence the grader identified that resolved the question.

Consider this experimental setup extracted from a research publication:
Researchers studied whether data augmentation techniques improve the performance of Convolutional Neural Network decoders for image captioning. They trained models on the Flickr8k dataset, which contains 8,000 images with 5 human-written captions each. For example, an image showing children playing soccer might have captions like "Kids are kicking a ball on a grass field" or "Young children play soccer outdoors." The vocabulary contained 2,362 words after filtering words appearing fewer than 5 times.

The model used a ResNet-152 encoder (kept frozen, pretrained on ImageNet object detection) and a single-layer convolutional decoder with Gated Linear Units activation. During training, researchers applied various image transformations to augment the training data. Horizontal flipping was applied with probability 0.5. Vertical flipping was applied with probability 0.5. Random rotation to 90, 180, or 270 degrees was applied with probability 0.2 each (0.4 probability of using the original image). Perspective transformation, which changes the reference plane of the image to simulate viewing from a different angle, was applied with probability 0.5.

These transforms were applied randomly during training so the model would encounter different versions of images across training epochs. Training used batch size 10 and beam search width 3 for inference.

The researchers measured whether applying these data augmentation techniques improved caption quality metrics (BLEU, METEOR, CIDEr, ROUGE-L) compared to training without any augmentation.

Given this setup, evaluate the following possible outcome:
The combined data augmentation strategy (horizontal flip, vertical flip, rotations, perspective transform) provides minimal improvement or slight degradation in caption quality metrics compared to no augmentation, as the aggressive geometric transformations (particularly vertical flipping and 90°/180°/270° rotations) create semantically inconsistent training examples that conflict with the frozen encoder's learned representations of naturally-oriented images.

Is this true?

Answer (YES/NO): YES